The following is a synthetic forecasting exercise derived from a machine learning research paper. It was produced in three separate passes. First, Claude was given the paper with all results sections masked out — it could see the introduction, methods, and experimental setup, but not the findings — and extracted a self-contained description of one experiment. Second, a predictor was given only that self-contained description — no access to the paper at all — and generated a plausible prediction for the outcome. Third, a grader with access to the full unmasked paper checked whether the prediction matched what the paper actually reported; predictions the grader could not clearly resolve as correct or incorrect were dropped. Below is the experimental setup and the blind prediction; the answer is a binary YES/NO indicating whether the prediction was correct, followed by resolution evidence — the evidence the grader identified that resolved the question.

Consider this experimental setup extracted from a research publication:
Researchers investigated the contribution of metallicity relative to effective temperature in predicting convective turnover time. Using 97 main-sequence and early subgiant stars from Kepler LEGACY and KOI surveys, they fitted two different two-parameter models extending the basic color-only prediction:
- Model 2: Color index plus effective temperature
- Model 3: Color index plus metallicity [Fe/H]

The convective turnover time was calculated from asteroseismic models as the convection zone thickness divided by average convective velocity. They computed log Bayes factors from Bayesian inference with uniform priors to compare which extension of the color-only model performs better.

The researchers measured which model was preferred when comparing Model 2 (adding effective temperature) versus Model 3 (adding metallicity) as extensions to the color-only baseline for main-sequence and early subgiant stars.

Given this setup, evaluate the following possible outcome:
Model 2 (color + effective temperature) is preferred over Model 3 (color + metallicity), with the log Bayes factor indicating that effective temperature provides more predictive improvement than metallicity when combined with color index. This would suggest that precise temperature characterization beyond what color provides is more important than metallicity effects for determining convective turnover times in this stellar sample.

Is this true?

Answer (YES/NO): YES